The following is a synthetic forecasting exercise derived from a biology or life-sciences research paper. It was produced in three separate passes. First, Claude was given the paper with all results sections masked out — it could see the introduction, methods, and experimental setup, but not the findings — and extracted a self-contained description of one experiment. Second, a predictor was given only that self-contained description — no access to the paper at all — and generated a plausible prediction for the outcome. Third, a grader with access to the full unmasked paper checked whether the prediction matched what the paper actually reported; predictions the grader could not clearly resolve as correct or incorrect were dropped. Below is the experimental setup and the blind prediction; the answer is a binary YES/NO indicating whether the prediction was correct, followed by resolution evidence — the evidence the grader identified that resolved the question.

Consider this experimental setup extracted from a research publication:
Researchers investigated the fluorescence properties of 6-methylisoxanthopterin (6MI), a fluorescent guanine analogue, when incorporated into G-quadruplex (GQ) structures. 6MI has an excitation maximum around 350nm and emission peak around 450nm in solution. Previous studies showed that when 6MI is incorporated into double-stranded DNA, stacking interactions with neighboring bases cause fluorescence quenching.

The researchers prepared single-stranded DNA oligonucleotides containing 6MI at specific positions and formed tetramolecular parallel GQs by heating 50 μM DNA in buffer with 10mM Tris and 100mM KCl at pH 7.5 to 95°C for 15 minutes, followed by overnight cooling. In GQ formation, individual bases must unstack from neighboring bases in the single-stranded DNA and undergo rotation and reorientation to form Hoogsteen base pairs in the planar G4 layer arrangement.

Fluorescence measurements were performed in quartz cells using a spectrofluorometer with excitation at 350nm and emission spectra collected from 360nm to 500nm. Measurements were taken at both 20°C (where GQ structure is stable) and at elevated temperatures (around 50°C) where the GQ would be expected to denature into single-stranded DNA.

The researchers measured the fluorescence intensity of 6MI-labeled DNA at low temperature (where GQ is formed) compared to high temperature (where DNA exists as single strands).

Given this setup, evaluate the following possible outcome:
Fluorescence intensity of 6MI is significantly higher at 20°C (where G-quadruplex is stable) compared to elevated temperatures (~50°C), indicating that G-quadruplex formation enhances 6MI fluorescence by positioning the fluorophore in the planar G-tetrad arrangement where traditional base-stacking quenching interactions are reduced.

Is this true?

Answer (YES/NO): YES